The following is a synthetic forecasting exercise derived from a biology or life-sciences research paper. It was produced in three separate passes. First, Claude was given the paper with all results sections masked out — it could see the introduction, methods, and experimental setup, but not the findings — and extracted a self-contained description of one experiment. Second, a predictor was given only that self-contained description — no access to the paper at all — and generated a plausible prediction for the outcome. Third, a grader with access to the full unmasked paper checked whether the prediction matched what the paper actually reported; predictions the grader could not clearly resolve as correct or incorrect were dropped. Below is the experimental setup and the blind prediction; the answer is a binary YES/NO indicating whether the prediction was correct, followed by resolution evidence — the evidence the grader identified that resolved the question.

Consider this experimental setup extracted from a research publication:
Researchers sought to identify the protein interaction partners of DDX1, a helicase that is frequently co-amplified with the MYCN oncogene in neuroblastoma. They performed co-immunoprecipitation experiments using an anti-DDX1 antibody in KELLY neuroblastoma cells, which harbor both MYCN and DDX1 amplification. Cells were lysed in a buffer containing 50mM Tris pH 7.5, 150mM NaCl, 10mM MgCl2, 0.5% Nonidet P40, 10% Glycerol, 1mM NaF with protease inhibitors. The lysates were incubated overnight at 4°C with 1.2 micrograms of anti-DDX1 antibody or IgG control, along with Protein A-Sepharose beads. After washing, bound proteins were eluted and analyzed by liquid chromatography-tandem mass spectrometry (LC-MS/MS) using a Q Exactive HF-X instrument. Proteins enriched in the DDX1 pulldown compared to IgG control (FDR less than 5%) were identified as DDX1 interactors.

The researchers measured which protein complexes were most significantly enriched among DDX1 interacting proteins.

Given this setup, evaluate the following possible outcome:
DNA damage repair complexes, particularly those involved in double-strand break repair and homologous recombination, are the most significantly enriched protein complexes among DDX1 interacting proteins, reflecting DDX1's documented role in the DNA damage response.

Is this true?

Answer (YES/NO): NO